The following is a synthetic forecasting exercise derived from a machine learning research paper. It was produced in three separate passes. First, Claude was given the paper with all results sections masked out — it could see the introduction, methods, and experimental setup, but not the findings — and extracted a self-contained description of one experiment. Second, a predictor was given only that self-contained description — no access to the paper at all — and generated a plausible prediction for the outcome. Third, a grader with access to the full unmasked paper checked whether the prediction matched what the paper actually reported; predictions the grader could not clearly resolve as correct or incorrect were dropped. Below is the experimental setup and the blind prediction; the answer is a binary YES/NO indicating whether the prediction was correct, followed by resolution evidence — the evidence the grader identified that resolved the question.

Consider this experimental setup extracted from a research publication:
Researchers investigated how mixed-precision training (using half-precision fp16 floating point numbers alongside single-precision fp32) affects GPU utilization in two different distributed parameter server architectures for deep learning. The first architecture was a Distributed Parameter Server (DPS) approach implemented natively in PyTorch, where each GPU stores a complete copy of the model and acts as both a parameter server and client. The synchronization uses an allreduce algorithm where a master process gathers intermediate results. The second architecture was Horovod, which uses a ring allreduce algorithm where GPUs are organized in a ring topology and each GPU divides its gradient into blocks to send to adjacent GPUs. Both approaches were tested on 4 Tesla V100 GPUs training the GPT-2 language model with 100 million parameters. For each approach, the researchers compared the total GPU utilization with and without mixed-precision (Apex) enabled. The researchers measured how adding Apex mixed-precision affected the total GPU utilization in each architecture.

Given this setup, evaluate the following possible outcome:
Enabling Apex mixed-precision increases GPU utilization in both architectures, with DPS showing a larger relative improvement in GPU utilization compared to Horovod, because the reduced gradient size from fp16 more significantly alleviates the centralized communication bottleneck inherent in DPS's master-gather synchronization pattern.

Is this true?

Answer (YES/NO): NO